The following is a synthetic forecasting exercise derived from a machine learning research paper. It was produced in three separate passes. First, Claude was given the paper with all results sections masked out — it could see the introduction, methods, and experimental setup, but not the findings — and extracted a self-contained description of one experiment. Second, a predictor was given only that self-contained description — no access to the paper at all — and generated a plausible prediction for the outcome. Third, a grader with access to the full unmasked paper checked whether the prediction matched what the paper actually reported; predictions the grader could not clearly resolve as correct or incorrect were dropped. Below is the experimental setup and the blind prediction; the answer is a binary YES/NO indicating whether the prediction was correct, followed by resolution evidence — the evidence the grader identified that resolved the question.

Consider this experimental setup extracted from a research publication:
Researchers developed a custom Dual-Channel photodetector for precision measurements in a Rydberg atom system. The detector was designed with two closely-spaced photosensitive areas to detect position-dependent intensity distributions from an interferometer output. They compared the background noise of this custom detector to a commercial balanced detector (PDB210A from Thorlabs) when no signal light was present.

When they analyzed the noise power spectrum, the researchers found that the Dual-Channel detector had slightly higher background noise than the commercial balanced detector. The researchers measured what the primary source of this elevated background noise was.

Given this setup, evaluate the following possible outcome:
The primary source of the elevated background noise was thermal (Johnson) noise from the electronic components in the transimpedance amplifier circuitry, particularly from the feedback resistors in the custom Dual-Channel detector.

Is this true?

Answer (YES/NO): NO